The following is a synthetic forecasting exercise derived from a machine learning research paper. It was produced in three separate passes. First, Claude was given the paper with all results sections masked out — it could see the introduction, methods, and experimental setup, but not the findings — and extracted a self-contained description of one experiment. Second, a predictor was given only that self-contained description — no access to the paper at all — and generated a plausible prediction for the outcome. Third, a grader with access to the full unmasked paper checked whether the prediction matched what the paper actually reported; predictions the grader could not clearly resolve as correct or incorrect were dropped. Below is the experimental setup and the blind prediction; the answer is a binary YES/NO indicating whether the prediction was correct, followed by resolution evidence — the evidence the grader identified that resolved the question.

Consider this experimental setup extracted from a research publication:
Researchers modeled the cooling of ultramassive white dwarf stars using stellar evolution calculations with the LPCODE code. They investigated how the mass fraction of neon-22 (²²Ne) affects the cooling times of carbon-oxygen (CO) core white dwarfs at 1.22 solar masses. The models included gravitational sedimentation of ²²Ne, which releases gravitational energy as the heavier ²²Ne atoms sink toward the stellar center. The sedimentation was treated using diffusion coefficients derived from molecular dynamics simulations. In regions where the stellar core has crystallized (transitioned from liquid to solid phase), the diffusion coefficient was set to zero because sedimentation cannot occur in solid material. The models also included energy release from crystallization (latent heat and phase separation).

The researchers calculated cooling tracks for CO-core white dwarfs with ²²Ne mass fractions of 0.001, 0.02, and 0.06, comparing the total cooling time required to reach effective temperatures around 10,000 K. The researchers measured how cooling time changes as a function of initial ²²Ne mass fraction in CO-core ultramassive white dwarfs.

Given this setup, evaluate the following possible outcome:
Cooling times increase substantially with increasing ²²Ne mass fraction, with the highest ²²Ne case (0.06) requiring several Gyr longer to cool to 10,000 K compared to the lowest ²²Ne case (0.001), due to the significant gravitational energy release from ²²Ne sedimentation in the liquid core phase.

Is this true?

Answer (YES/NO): YES